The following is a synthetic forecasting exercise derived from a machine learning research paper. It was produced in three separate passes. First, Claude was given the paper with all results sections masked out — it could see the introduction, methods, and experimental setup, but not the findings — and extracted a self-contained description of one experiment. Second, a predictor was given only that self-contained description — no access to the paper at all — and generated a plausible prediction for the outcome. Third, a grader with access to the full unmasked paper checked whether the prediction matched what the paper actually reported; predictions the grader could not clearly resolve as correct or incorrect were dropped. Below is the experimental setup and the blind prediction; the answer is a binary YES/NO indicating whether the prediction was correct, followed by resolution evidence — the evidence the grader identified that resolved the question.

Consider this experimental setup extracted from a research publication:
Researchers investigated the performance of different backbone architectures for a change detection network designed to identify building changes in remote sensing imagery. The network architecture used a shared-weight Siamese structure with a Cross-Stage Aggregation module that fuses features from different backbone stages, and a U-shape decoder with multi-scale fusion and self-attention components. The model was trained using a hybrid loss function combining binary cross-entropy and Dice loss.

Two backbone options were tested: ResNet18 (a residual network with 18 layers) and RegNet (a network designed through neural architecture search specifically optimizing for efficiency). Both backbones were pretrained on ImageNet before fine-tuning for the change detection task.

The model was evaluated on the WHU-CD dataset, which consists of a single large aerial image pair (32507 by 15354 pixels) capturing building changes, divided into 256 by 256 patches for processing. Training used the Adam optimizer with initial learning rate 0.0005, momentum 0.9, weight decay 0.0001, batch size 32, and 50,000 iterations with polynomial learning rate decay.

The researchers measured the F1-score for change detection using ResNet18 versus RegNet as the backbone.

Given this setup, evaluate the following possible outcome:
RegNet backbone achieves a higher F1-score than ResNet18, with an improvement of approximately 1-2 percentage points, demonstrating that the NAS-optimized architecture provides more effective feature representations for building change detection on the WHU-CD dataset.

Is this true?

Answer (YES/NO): YES